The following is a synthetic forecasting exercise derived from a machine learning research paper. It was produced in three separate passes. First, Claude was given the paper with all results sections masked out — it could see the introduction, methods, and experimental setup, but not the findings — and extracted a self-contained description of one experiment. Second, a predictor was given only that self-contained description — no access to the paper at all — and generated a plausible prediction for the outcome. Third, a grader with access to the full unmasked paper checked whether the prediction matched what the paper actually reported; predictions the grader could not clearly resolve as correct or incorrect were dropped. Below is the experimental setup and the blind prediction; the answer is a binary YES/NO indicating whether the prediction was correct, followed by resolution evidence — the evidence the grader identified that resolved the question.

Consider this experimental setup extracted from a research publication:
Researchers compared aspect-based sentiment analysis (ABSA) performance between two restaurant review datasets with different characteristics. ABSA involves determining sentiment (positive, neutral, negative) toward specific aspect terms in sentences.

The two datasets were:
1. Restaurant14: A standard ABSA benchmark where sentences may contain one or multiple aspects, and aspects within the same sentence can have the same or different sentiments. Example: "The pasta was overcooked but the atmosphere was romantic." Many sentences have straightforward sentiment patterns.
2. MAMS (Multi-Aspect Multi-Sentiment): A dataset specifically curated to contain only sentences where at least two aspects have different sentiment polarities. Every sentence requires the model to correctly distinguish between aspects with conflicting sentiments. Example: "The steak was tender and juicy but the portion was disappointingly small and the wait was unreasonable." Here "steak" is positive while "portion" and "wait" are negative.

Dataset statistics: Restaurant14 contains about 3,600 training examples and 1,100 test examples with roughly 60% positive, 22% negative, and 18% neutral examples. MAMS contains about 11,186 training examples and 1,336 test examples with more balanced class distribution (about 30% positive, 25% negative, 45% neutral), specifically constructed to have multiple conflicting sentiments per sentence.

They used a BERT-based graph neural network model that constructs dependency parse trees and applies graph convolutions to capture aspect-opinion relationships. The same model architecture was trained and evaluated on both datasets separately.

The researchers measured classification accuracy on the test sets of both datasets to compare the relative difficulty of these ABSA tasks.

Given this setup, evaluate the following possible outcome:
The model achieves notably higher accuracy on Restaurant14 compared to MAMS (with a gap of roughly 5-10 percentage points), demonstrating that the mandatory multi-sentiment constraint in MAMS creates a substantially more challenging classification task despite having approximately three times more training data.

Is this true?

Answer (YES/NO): NO